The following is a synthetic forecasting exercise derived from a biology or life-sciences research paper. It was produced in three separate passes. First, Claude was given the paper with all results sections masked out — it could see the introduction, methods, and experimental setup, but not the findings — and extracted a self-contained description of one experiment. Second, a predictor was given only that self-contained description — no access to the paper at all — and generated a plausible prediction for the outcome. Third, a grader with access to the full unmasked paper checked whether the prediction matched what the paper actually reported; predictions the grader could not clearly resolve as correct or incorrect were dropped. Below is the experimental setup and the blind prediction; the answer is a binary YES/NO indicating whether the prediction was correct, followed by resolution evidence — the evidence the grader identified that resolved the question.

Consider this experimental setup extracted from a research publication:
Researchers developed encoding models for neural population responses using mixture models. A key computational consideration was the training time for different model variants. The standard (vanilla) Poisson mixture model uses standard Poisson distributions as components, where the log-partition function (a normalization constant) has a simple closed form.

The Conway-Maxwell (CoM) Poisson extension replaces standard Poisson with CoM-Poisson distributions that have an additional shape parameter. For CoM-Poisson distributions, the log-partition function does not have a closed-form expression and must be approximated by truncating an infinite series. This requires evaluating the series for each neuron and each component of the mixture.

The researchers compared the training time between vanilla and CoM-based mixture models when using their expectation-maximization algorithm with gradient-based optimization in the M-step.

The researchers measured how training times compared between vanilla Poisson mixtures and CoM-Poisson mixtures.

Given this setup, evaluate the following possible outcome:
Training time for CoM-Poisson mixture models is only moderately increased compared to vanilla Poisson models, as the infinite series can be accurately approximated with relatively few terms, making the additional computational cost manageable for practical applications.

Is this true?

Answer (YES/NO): NO